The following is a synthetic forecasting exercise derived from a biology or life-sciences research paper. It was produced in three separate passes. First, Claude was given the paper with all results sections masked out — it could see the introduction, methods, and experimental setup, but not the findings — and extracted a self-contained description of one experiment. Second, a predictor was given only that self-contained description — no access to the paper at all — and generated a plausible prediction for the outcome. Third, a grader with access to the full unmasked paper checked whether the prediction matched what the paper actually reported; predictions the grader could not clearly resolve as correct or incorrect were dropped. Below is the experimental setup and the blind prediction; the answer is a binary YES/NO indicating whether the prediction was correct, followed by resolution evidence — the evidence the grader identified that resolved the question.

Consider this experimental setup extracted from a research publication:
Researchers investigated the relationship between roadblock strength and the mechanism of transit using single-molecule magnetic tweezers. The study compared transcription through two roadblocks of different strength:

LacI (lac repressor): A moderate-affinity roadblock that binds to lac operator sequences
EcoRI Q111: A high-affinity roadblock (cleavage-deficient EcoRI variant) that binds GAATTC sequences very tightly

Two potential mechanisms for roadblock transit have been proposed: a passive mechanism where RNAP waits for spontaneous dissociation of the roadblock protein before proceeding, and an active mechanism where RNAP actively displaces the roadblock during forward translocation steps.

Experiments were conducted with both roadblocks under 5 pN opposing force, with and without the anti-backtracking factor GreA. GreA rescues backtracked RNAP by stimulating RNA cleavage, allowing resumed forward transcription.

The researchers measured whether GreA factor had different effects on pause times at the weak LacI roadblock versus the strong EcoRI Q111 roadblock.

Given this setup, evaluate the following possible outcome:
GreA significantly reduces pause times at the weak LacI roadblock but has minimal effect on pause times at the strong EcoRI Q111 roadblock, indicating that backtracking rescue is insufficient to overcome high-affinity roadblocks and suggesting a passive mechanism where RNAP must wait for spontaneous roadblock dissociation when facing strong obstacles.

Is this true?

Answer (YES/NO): NO